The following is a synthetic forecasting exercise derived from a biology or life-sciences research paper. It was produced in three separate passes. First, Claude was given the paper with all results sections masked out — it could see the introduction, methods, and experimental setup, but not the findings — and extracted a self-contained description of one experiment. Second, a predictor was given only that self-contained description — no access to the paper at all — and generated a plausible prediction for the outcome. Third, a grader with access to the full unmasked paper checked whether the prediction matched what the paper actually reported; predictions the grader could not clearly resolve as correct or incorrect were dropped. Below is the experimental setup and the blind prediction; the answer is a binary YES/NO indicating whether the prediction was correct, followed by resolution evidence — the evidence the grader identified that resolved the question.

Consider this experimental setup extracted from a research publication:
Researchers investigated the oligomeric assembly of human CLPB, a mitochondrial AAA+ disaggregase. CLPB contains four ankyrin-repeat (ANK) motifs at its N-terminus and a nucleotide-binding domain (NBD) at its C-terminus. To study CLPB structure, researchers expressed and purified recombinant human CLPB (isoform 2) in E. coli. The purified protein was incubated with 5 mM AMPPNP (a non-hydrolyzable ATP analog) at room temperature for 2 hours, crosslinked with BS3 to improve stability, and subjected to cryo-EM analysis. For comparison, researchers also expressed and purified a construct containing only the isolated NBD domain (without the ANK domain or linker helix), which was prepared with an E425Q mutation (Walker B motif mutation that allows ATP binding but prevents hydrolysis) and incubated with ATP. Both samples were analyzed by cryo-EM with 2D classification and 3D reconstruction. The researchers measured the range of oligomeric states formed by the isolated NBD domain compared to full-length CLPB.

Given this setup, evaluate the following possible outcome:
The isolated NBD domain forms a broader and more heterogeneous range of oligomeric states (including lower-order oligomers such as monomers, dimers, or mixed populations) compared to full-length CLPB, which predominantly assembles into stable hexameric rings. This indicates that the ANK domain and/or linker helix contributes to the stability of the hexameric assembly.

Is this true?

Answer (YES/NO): NO